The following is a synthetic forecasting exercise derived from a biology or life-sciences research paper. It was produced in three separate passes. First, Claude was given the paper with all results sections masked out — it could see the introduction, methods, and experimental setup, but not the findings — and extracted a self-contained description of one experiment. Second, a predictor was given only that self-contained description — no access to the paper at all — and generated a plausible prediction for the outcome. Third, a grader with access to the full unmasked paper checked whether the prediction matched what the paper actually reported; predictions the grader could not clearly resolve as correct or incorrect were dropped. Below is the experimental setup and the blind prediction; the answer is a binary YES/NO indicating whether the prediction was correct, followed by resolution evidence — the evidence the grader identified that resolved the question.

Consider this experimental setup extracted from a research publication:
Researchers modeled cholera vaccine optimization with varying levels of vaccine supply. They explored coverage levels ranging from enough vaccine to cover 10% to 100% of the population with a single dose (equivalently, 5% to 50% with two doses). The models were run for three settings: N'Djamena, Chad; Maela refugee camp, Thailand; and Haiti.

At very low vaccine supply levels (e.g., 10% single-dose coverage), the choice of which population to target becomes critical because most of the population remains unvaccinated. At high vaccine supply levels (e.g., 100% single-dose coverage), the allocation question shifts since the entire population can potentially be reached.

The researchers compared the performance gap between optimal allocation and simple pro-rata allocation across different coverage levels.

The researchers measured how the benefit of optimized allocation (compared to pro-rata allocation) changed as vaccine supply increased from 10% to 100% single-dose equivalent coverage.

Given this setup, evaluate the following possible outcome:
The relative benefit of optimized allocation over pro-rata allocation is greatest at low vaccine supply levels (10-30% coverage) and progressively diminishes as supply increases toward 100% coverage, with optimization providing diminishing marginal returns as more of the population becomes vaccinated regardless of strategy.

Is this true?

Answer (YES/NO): NO